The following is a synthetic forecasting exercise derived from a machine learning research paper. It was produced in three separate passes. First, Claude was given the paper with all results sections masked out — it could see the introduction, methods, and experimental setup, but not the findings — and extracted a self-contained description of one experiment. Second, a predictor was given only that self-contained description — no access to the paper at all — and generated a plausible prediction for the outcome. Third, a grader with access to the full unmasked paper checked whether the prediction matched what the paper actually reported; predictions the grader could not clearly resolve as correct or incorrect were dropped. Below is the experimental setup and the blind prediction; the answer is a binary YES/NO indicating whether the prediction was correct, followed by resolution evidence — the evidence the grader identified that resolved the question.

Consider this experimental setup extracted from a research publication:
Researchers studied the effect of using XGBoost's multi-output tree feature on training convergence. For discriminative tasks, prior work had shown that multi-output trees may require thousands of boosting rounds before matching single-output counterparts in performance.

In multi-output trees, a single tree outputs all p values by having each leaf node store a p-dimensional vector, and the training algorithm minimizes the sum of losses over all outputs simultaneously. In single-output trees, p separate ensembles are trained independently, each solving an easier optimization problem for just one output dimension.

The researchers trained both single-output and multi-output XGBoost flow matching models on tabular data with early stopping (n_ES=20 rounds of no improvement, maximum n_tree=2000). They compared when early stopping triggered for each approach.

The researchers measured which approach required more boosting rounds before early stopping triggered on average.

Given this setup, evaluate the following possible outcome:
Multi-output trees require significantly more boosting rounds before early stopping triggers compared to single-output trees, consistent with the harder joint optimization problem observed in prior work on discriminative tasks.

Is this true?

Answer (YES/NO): YES